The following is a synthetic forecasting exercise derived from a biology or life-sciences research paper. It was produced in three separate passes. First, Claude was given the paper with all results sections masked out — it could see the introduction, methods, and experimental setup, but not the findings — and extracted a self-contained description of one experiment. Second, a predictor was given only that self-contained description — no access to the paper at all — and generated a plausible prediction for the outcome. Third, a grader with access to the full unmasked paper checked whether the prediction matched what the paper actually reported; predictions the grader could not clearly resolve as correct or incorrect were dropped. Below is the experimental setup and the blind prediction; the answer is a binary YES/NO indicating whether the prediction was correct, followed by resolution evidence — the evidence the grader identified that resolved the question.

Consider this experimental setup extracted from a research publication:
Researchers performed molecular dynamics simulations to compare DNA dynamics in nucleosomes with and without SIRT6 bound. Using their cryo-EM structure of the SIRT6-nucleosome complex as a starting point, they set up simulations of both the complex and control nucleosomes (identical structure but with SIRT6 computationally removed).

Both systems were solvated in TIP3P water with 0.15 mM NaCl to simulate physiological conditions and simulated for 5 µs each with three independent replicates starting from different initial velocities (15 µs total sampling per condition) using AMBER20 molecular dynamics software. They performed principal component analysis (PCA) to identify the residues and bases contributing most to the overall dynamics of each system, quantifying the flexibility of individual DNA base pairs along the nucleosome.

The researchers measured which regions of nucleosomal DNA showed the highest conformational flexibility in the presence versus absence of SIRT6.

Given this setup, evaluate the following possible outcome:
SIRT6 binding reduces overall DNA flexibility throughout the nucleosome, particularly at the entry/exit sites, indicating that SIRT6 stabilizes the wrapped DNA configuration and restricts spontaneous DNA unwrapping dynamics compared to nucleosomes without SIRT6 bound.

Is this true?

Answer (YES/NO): NO